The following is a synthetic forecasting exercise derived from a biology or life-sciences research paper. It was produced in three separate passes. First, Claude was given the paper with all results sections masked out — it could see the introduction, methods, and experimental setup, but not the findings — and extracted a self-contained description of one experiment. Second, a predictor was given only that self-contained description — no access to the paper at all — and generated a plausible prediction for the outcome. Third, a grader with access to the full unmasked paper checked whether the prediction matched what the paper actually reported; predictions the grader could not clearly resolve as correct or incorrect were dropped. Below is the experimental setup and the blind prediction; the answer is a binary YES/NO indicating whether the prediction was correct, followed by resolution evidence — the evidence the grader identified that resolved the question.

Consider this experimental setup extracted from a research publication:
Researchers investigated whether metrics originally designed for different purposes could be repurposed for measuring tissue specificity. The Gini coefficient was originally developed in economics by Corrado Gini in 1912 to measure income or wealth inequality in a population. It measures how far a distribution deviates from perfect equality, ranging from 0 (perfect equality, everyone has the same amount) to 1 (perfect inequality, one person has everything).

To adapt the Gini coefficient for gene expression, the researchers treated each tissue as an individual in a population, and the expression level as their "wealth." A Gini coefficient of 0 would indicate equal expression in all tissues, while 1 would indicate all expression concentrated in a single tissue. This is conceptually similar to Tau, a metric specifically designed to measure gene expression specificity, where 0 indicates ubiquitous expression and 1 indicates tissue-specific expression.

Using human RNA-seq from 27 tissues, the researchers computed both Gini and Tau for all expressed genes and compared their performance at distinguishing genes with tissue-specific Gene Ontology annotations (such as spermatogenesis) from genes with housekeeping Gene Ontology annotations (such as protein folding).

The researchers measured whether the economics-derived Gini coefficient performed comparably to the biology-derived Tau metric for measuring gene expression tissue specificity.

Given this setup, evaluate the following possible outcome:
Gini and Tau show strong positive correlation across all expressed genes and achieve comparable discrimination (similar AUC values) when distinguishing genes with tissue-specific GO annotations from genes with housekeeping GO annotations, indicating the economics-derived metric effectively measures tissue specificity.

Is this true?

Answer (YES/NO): NO